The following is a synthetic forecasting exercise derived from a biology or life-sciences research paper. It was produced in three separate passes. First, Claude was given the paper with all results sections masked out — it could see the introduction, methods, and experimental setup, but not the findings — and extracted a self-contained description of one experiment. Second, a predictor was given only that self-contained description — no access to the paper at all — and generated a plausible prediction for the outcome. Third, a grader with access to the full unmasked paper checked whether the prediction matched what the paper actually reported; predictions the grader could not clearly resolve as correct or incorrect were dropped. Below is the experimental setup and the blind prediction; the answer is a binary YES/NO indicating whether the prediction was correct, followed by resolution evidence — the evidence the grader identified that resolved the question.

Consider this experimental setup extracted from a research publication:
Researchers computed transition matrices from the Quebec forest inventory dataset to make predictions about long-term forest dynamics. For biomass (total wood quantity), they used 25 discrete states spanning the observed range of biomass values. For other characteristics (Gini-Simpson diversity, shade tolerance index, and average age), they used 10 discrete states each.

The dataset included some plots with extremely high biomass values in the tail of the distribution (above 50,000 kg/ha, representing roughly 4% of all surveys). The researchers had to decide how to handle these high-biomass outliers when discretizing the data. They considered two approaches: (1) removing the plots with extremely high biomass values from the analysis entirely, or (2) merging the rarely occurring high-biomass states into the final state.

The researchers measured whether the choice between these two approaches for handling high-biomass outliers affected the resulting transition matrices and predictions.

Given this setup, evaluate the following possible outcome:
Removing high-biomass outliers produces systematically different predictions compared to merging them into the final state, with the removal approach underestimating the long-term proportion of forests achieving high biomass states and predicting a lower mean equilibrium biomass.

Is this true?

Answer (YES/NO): NO